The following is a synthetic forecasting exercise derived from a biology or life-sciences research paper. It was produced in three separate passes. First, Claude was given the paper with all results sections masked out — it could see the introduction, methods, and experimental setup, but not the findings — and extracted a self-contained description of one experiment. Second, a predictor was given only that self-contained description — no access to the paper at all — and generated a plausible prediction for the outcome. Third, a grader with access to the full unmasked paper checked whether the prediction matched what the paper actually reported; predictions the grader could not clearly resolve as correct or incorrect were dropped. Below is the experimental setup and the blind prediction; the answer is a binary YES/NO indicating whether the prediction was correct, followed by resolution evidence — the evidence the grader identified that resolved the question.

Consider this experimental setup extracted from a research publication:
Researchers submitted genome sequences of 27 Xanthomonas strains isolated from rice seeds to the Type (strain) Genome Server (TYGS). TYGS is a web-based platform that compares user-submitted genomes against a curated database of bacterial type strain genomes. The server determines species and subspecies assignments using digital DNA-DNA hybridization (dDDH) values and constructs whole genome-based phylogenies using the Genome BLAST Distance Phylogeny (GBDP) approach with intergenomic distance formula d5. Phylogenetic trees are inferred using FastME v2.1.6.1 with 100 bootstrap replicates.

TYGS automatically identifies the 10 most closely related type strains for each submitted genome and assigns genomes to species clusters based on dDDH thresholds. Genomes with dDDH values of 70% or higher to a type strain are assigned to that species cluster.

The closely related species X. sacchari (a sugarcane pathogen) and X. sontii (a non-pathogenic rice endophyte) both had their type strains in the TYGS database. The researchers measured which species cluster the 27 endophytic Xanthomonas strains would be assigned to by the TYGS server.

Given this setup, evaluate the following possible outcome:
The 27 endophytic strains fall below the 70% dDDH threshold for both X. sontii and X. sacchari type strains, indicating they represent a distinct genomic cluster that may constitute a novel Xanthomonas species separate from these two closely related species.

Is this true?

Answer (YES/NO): NO